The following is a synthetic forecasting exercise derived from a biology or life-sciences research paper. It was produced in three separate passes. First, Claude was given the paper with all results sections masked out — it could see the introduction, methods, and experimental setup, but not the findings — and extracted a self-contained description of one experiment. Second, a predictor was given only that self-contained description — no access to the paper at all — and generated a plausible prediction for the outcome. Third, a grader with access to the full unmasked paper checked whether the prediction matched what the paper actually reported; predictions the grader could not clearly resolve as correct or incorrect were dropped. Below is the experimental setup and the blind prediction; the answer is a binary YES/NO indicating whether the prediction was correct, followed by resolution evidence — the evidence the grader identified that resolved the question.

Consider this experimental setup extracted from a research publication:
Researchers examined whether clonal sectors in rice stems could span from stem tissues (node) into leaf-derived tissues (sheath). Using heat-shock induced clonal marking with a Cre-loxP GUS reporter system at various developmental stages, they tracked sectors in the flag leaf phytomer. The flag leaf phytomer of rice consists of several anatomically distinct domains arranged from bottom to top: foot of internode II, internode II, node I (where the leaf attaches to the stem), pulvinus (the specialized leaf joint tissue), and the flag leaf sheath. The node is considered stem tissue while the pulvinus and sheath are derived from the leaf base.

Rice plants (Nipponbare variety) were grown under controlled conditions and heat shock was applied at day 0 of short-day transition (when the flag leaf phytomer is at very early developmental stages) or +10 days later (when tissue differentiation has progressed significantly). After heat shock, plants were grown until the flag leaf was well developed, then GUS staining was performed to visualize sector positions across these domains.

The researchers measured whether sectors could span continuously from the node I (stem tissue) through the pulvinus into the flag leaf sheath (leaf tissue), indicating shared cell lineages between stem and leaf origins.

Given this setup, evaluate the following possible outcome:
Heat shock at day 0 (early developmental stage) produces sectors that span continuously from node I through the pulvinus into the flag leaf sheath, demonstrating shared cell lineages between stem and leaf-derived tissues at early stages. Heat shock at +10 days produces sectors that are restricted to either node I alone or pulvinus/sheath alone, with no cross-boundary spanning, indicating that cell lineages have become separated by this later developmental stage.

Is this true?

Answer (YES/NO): NO